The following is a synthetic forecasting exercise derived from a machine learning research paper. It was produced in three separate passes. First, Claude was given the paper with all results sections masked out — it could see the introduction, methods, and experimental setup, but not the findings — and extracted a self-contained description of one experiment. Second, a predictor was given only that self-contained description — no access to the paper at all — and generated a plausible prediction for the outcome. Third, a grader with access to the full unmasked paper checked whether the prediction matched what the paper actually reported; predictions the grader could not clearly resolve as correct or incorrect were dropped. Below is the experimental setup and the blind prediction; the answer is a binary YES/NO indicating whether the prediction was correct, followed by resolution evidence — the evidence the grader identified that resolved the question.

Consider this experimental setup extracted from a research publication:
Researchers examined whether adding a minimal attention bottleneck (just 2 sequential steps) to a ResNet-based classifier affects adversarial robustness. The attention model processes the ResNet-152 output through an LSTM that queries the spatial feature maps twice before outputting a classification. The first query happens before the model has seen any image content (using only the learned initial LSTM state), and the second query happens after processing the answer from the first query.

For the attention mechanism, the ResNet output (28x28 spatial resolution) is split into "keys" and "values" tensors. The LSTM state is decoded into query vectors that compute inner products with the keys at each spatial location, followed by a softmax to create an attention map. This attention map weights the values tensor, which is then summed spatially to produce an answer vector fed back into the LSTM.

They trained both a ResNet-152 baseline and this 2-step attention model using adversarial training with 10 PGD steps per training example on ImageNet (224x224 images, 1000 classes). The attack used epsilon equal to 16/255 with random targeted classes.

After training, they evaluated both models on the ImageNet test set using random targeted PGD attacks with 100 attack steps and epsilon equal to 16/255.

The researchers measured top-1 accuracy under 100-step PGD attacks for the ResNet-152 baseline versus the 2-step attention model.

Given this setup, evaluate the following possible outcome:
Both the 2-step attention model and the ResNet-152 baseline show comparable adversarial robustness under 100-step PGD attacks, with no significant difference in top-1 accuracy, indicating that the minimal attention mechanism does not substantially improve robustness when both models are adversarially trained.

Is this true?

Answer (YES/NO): NO